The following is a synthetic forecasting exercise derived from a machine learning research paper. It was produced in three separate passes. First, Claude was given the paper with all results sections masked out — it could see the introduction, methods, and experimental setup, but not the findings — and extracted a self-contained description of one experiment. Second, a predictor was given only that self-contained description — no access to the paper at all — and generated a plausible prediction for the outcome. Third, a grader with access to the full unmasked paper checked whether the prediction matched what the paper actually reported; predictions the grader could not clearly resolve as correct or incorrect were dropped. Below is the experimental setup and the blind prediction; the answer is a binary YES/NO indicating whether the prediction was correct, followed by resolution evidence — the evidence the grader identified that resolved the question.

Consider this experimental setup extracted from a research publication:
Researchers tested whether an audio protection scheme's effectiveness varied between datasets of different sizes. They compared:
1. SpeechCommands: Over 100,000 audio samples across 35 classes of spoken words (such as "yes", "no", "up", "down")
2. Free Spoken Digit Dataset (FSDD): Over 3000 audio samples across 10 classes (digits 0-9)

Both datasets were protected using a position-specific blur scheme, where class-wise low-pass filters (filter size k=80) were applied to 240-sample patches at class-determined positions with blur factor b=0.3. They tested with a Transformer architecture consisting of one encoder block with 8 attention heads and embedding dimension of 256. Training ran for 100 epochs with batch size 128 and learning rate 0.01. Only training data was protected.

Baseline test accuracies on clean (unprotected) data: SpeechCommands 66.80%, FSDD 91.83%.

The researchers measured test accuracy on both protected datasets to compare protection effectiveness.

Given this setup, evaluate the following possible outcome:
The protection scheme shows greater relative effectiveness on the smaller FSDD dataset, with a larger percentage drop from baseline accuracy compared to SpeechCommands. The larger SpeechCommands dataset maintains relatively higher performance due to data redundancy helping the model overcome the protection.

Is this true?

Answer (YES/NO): NO